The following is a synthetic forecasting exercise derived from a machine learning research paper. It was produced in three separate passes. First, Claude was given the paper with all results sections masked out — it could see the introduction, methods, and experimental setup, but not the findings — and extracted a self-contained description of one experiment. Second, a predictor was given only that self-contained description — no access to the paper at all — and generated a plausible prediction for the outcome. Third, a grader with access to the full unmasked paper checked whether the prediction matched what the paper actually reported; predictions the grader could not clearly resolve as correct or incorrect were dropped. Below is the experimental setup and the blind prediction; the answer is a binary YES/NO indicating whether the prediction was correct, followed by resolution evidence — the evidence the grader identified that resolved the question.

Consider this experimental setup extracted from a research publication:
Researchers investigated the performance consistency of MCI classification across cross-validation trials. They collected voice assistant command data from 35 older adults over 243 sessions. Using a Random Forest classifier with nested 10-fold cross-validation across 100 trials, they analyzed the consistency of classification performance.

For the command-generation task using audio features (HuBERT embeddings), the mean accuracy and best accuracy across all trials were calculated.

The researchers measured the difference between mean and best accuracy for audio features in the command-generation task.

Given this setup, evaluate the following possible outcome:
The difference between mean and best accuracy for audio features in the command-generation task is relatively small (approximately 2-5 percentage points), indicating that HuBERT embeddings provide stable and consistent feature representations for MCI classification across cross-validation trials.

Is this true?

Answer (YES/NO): NO